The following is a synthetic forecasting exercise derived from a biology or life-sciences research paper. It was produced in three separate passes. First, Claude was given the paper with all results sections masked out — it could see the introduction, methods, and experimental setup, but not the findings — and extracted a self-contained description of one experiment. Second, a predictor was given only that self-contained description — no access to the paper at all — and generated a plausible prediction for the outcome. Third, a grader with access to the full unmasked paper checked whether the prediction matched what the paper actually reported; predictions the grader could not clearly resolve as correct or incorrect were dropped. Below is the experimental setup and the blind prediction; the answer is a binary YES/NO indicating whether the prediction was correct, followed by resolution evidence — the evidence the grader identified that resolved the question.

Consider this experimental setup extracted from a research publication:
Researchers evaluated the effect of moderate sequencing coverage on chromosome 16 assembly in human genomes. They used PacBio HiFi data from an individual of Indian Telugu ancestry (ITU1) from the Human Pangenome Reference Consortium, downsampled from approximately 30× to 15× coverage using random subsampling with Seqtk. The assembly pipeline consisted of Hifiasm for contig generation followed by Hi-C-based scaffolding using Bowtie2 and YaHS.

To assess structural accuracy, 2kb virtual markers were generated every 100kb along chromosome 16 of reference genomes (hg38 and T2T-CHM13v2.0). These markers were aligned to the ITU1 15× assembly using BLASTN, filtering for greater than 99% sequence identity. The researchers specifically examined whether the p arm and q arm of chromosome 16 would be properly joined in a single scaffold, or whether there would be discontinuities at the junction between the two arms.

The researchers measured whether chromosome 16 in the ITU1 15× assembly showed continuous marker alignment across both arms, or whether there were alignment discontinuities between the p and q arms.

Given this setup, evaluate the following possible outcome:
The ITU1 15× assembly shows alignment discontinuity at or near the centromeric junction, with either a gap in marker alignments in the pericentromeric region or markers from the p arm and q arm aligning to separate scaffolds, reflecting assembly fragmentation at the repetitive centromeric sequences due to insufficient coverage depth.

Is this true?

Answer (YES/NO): NO